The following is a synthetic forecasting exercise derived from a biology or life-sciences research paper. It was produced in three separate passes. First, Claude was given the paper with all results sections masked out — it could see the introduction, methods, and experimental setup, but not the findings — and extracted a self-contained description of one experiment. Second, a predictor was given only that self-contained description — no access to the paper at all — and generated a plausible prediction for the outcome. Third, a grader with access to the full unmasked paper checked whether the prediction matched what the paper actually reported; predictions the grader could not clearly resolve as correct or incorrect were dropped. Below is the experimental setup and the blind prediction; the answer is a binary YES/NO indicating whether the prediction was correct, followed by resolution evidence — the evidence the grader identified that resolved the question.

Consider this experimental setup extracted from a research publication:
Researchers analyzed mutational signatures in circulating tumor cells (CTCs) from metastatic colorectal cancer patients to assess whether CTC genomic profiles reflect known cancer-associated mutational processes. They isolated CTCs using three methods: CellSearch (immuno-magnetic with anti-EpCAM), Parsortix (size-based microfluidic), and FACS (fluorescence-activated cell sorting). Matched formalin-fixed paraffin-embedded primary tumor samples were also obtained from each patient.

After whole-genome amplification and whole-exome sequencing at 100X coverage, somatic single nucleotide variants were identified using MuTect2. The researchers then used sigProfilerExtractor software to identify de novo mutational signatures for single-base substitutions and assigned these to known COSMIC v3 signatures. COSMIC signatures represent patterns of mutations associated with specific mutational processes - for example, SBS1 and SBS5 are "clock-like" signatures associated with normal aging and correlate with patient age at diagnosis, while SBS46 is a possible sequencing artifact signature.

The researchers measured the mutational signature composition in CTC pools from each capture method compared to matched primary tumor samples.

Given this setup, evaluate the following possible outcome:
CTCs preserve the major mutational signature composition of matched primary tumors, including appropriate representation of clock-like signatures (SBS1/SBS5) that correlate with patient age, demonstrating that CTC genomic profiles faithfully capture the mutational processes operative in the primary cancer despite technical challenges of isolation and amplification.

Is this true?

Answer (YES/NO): NO